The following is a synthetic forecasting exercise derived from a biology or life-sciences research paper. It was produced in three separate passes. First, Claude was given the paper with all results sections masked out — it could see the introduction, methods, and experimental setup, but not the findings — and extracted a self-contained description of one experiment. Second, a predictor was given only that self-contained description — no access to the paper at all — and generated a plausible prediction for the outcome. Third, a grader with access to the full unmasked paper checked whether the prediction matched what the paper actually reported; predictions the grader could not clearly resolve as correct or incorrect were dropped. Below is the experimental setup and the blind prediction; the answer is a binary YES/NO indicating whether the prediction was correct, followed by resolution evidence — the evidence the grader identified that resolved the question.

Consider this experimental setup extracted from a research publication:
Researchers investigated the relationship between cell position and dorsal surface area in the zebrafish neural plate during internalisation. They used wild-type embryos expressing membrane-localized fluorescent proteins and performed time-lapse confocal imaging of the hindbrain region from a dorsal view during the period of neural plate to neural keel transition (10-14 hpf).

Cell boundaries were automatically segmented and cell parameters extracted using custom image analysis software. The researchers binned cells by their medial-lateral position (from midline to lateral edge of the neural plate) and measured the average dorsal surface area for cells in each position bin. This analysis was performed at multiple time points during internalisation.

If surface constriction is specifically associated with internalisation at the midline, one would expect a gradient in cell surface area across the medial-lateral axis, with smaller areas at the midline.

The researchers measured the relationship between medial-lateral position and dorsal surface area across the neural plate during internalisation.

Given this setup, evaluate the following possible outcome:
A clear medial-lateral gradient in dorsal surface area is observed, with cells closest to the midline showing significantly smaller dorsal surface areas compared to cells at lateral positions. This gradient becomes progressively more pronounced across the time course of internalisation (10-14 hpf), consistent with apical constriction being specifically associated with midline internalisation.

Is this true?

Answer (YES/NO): YES